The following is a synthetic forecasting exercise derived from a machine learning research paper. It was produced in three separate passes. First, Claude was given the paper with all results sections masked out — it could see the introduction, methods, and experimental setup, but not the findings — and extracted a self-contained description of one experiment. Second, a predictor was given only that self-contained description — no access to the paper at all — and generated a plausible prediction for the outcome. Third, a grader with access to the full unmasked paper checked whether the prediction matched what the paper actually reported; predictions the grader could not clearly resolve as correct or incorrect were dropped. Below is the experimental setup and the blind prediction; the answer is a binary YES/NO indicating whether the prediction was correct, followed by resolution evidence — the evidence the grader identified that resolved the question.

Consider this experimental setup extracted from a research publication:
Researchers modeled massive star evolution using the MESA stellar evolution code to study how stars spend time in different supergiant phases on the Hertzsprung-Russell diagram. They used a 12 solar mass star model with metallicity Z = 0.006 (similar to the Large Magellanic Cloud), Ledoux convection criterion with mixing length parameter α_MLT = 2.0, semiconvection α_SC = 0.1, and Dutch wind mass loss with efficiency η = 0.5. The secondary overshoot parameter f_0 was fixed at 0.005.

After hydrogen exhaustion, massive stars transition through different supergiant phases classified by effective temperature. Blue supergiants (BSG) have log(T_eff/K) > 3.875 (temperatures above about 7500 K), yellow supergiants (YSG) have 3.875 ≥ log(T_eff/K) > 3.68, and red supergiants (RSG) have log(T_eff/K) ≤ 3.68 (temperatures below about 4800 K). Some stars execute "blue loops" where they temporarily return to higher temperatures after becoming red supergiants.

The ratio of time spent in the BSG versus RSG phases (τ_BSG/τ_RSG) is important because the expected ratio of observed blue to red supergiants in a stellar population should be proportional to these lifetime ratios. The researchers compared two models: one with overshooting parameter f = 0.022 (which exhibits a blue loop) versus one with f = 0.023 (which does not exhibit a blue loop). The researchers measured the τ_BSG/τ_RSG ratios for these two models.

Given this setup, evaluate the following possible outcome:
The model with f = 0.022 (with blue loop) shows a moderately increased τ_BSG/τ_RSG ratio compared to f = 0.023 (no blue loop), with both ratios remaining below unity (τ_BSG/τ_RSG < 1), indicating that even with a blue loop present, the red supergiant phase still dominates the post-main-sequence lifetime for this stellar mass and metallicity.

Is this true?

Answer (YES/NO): NO